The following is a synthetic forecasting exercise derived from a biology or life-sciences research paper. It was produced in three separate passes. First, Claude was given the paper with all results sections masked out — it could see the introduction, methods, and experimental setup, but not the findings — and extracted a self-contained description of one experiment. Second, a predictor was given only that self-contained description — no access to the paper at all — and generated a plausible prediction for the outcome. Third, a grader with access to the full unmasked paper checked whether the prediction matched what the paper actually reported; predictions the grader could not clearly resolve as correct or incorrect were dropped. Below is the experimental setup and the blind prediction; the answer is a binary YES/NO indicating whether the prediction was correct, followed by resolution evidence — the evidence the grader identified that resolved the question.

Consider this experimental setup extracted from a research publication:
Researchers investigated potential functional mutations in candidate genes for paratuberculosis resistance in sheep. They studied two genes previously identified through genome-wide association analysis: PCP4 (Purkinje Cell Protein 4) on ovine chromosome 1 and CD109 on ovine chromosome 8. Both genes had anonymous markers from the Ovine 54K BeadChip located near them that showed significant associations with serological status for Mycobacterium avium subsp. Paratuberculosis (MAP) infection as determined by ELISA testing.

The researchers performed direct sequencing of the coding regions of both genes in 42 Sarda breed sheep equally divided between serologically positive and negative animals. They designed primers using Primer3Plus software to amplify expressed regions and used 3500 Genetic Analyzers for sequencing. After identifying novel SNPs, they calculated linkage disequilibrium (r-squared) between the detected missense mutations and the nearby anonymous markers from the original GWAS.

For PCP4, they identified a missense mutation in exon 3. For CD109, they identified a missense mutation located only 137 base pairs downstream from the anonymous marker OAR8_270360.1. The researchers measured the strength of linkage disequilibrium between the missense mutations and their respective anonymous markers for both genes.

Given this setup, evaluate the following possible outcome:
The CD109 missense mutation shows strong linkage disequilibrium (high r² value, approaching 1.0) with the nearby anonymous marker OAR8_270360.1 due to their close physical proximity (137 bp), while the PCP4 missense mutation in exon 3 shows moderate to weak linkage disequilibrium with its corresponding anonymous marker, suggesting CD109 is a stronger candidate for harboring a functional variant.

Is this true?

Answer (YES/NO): NO